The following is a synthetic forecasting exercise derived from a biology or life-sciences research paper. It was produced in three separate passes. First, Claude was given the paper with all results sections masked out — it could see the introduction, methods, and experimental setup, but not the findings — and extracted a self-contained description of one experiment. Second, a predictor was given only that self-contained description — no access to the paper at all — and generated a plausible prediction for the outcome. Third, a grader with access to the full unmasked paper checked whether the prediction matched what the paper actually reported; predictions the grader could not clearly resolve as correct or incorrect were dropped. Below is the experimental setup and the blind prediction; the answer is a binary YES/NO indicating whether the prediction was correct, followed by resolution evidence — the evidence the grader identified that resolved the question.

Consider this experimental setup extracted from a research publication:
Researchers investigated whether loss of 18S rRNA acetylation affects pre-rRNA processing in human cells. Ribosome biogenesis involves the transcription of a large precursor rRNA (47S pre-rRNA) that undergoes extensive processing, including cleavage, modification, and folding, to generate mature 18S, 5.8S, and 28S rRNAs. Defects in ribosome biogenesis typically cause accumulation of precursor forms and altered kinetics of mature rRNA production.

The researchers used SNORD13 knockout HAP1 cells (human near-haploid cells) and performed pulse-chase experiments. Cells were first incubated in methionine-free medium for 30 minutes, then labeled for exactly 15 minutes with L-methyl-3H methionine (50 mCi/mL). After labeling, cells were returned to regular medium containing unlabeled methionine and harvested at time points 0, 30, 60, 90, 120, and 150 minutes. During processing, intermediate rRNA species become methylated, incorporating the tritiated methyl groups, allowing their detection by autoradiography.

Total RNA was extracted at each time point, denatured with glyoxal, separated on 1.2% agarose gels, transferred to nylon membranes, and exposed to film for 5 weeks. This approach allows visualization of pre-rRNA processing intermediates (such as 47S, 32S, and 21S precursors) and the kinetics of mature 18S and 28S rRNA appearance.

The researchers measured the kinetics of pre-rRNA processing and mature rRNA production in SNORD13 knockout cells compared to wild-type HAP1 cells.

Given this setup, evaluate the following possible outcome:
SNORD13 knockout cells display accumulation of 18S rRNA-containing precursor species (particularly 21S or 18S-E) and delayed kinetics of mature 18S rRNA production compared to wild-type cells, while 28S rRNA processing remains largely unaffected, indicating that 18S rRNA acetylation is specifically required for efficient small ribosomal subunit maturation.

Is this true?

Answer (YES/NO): NO